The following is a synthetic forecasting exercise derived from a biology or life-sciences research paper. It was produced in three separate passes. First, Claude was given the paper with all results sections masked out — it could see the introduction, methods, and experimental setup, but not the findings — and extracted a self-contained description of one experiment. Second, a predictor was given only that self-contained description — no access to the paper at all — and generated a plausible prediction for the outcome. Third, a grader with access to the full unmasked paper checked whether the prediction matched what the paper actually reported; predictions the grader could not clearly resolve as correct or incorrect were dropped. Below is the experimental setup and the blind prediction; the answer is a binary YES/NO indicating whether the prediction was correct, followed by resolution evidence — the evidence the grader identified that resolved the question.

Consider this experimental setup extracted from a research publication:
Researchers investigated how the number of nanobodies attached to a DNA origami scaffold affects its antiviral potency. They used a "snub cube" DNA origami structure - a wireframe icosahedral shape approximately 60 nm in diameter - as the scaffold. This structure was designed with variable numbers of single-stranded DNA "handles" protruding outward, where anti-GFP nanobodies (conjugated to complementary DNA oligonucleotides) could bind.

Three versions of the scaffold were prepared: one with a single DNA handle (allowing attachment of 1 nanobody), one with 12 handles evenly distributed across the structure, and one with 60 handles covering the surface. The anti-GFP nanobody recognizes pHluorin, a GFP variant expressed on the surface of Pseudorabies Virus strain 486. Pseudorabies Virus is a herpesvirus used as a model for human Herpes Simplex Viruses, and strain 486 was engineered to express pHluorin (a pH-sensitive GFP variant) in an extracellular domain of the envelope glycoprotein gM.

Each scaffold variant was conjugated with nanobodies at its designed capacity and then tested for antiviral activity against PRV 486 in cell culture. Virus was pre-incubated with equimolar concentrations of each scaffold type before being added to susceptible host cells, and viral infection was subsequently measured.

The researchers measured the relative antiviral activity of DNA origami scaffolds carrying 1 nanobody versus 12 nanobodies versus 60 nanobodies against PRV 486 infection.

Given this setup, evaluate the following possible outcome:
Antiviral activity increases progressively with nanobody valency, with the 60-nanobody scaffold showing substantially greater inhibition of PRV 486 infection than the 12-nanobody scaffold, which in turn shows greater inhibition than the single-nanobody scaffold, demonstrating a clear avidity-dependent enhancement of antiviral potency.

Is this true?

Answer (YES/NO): YES